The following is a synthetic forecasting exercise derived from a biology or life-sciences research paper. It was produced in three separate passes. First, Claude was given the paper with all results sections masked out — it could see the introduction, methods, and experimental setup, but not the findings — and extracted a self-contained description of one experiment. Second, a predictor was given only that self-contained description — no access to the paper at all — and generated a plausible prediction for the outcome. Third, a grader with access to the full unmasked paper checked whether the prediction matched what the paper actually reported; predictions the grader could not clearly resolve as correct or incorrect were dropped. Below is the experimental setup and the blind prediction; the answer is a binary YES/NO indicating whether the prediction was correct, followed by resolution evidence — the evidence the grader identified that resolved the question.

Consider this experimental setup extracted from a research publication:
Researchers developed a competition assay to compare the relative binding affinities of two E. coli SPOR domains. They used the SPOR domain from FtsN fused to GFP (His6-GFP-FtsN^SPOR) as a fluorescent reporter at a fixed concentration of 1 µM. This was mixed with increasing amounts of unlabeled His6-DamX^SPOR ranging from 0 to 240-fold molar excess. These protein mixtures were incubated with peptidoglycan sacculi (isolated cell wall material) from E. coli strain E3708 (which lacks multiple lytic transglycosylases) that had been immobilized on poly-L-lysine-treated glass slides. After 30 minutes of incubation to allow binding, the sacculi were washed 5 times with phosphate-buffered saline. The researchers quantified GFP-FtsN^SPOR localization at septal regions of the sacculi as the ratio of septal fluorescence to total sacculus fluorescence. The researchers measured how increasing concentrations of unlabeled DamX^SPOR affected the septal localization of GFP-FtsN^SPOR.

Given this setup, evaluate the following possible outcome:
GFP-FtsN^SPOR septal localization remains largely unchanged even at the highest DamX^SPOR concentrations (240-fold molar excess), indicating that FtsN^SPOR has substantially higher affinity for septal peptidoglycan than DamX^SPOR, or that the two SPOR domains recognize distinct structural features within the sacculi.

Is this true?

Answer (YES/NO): NO